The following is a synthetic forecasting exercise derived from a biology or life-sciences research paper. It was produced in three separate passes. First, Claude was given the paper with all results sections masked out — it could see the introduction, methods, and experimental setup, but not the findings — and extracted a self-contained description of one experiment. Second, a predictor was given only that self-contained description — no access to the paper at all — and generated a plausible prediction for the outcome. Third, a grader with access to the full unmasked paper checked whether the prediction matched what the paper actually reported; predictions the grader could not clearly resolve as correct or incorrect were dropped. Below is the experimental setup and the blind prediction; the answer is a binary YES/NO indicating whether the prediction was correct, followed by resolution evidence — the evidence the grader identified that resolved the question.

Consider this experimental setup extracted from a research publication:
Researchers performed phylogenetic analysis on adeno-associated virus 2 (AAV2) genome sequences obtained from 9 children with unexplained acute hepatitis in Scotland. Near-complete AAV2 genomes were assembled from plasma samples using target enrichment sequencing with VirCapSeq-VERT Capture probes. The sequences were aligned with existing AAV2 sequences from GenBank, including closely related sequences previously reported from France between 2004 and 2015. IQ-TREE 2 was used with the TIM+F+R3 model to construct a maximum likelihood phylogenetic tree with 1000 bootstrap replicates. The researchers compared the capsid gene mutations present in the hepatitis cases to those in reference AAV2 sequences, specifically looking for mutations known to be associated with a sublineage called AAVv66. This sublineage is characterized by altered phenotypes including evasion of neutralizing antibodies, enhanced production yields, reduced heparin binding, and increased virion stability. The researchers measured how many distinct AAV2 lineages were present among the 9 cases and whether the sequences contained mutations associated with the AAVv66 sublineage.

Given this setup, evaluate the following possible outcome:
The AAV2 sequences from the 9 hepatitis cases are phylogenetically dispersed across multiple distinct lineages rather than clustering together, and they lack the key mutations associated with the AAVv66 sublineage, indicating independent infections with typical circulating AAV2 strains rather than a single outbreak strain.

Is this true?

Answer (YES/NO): NO